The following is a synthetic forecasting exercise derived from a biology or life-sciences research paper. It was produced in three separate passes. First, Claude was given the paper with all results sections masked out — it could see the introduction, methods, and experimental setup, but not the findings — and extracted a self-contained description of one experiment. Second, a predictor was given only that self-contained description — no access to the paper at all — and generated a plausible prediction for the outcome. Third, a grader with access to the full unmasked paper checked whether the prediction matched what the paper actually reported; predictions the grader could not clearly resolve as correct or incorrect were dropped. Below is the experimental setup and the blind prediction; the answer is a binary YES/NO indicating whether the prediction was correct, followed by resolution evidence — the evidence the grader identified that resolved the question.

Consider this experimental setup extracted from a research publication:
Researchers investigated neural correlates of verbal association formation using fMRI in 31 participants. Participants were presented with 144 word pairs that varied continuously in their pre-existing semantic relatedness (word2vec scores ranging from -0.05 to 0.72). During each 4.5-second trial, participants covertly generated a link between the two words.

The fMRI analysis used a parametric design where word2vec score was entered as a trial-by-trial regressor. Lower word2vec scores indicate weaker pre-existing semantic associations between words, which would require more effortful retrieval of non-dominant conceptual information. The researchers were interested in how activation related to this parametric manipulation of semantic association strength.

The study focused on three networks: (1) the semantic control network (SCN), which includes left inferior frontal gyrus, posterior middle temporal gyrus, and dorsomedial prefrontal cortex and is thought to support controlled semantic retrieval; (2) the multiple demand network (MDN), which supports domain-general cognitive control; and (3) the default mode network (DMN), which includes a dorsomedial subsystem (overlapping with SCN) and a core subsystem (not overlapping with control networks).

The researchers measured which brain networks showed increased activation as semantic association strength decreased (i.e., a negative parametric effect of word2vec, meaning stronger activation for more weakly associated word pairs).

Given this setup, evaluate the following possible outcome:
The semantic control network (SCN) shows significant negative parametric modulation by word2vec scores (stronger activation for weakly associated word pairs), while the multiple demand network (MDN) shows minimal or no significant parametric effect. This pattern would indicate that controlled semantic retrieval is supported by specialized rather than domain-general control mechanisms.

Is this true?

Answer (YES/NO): NO